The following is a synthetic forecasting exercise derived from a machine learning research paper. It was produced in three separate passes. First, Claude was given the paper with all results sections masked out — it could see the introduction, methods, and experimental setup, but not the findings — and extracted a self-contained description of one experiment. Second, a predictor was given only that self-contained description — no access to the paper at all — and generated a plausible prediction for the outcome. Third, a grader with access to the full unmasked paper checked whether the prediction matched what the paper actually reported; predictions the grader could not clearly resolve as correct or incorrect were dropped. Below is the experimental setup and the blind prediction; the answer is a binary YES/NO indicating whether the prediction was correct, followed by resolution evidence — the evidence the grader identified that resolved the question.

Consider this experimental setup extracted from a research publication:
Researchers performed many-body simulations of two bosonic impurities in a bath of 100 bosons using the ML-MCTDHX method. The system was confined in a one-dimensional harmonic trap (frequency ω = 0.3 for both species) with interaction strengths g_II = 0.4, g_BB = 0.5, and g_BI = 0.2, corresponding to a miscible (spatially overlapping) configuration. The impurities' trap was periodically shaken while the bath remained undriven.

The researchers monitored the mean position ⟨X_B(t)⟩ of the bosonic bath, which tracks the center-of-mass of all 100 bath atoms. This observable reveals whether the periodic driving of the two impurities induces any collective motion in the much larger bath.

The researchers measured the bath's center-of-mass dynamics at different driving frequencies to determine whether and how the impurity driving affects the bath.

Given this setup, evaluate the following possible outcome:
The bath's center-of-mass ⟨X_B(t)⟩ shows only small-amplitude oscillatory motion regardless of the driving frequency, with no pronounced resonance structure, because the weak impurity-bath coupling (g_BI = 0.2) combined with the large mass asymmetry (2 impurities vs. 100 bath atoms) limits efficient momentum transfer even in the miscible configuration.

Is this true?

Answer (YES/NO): NO